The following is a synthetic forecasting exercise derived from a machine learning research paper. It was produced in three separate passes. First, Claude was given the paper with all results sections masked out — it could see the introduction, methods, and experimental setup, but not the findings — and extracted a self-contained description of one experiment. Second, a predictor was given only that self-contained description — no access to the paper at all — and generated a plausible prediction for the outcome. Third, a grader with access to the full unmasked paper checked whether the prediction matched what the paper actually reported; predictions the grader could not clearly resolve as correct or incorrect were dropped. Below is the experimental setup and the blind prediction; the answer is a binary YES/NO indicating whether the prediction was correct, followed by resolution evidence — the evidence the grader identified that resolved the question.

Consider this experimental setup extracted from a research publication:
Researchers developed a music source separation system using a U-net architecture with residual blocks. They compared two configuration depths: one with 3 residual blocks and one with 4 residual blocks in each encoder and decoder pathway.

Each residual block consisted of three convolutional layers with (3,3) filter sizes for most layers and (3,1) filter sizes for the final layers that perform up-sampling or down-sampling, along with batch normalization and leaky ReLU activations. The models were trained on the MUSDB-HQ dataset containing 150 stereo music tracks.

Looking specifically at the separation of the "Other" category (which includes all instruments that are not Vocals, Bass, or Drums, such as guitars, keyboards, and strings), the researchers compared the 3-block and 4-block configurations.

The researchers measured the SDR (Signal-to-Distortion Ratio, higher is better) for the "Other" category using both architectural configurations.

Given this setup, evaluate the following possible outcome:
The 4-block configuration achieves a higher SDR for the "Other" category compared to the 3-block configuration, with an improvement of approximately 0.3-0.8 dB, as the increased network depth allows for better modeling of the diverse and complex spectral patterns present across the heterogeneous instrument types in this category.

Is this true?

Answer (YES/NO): NO